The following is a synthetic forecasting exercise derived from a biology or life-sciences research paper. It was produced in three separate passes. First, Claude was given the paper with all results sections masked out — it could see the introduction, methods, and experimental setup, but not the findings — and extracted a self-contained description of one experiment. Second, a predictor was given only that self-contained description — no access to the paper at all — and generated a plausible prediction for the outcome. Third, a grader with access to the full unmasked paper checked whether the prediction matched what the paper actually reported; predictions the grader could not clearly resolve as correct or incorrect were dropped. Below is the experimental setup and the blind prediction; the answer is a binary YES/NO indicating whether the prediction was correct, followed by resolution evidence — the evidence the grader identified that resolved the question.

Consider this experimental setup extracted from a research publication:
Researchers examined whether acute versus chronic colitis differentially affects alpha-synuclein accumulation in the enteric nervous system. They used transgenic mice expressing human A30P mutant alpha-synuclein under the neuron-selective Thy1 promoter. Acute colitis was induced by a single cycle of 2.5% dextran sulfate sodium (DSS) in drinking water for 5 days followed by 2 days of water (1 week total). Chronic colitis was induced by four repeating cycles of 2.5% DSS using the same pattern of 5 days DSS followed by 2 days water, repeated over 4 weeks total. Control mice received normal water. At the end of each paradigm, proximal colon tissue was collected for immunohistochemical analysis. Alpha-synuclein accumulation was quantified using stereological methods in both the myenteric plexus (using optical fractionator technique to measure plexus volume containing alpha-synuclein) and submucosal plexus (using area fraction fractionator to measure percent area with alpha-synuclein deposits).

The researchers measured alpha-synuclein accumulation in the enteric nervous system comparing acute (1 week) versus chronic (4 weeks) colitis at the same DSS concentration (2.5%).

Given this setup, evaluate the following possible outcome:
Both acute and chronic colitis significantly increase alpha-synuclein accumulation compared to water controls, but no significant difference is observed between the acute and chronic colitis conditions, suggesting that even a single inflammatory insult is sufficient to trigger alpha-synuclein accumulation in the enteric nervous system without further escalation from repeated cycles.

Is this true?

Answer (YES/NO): NO